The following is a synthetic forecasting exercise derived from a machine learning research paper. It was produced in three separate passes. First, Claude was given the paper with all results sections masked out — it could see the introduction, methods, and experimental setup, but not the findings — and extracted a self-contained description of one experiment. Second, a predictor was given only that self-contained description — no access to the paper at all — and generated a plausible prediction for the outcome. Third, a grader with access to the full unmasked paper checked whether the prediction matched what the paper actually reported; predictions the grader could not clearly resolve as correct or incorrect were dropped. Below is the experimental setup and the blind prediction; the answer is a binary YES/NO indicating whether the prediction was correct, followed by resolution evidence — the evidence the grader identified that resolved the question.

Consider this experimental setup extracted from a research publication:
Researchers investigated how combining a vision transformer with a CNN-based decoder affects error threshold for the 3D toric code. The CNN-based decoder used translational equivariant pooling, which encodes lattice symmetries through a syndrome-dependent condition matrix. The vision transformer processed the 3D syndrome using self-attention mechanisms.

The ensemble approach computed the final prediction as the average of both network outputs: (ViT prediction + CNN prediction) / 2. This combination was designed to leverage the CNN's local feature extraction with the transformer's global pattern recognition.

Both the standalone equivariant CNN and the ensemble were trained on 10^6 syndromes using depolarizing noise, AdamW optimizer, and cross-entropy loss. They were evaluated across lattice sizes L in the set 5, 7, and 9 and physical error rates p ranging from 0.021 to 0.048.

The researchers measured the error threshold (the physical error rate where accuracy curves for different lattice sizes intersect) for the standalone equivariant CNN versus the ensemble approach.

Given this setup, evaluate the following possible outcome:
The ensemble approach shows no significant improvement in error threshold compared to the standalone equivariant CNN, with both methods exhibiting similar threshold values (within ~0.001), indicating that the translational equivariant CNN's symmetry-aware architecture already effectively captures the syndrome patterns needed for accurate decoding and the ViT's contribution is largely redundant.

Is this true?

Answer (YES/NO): NO